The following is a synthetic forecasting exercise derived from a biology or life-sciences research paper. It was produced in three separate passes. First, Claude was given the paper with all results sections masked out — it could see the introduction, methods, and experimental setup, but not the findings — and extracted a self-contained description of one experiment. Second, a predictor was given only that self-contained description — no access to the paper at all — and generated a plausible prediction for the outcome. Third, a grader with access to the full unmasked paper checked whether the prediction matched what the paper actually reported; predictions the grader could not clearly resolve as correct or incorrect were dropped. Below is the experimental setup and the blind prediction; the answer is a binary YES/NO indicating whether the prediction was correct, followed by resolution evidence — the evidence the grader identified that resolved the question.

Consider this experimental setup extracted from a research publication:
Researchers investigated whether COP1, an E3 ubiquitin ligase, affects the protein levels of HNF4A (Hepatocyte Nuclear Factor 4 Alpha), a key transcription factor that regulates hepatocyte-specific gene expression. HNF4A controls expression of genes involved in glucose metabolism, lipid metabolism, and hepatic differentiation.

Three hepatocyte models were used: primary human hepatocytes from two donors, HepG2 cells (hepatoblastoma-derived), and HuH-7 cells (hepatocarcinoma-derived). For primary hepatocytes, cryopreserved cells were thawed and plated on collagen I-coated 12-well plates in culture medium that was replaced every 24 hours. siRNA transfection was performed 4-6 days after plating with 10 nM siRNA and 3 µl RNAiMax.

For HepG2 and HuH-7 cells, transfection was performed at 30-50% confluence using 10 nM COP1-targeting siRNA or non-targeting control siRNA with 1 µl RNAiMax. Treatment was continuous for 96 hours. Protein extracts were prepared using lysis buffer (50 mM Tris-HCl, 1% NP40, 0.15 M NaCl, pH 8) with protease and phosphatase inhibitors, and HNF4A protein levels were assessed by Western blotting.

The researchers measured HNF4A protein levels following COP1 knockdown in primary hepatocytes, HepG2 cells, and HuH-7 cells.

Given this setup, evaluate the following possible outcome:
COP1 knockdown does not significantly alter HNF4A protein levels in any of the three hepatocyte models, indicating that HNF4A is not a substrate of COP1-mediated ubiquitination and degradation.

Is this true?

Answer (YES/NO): NO